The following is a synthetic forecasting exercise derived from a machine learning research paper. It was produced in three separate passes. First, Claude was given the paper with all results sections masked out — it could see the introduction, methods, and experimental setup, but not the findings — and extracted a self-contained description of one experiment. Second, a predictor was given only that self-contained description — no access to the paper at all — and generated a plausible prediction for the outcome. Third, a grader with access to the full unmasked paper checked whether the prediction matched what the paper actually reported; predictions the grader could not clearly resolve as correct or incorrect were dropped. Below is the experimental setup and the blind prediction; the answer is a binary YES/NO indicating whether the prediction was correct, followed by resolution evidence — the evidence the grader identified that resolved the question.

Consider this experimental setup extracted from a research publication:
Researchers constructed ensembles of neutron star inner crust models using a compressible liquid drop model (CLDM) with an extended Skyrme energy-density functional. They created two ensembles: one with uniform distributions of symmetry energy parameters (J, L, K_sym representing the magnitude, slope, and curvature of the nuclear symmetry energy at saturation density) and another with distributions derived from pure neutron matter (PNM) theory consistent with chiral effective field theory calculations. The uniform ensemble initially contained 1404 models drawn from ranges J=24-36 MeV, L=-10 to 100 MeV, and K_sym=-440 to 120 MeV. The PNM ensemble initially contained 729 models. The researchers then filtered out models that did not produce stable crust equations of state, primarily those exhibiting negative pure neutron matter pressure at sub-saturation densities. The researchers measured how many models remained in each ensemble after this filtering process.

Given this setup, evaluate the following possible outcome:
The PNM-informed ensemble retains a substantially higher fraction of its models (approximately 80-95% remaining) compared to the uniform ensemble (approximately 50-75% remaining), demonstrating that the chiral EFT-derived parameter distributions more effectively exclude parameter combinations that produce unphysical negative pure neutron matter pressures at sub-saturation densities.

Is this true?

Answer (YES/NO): NO